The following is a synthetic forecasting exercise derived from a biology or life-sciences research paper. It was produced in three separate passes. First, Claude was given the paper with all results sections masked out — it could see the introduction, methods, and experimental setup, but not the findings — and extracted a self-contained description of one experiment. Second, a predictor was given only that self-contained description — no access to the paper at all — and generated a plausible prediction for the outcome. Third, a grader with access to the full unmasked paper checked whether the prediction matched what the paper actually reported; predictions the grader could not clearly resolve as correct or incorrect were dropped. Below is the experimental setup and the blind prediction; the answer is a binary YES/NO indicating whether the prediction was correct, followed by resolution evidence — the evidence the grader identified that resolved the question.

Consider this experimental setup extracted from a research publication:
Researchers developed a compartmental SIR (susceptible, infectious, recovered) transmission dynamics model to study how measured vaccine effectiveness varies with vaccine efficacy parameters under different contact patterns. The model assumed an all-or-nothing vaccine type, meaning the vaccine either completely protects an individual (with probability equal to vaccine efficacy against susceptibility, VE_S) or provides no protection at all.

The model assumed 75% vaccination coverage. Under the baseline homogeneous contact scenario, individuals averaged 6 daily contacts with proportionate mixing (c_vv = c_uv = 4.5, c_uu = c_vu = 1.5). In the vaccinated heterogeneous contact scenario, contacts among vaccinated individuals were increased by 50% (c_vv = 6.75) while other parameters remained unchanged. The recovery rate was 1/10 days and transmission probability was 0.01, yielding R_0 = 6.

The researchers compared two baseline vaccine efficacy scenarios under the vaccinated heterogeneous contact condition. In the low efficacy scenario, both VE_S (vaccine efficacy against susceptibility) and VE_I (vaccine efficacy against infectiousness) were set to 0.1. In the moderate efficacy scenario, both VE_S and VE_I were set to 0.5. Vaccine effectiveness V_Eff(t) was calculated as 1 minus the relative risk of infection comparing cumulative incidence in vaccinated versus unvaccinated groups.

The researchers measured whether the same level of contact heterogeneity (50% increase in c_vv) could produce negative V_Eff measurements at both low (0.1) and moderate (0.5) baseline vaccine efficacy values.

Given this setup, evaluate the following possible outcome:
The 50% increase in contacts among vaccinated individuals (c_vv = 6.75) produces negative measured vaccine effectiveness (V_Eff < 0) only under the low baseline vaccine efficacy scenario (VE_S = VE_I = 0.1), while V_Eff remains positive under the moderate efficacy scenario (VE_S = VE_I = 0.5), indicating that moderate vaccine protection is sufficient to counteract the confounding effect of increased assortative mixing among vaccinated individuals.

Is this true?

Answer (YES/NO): YES